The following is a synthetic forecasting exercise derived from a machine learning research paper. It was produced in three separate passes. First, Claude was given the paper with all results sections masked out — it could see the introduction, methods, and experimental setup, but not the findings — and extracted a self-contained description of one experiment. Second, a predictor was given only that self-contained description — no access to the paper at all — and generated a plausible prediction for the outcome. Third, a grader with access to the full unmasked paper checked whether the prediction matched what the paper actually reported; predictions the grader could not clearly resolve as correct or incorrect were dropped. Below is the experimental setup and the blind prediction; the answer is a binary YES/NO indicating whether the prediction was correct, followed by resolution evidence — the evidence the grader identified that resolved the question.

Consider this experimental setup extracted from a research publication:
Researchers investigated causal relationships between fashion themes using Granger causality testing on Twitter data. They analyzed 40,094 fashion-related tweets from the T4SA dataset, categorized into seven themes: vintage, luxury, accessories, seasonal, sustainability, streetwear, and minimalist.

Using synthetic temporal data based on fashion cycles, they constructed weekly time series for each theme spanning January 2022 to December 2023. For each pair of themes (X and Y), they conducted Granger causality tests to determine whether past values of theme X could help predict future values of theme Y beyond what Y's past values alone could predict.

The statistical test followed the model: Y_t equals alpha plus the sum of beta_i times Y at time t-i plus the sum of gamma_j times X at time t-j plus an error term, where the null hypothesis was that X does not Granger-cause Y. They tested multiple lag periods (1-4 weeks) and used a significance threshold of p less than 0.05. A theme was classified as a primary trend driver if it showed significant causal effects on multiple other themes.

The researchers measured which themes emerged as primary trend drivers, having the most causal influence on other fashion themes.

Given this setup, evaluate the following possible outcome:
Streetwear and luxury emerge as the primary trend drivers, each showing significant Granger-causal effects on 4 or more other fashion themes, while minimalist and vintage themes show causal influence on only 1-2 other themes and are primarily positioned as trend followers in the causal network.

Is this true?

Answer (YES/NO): NO